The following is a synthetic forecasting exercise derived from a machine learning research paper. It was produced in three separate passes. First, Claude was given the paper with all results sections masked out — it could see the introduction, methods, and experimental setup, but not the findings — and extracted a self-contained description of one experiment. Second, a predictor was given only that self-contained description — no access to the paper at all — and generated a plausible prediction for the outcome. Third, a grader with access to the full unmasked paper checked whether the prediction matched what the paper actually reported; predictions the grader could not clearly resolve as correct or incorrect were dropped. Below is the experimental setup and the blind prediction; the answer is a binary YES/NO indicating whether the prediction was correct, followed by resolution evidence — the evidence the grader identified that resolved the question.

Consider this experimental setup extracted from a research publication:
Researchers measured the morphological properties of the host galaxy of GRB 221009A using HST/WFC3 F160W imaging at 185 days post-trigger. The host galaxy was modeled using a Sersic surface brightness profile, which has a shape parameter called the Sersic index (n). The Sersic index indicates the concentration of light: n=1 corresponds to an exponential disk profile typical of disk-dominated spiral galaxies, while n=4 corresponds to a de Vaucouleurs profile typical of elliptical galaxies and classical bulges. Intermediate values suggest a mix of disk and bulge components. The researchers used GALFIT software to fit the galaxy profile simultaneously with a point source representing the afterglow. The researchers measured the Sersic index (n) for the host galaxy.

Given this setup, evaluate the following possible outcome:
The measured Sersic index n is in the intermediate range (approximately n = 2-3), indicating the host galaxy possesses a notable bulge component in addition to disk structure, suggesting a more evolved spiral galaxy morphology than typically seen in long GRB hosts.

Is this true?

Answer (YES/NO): NO